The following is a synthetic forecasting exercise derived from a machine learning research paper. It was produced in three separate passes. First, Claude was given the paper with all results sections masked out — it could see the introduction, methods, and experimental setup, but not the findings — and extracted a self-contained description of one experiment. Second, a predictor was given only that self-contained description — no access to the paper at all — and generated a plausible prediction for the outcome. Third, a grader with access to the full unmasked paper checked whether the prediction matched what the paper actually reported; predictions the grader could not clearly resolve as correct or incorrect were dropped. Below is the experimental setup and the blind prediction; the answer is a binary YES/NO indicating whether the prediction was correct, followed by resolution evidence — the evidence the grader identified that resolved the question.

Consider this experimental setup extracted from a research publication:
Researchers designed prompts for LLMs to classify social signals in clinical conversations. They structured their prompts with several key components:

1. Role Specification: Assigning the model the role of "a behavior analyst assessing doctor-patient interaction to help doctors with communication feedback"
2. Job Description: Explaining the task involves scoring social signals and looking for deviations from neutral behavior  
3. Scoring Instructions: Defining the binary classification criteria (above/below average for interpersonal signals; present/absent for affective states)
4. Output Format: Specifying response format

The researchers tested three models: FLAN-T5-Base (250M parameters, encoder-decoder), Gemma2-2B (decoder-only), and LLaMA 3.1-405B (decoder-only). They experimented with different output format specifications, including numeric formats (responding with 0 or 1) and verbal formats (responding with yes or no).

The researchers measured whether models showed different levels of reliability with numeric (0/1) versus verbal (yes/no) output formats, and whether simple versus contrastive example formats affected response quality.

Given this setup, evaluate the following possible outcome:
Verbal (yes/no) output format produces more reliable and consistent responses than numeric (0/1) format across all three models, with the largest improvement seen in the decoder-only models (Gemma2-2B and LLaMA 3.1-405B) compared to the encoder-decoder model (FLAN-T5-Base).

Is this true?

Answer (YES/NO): NO